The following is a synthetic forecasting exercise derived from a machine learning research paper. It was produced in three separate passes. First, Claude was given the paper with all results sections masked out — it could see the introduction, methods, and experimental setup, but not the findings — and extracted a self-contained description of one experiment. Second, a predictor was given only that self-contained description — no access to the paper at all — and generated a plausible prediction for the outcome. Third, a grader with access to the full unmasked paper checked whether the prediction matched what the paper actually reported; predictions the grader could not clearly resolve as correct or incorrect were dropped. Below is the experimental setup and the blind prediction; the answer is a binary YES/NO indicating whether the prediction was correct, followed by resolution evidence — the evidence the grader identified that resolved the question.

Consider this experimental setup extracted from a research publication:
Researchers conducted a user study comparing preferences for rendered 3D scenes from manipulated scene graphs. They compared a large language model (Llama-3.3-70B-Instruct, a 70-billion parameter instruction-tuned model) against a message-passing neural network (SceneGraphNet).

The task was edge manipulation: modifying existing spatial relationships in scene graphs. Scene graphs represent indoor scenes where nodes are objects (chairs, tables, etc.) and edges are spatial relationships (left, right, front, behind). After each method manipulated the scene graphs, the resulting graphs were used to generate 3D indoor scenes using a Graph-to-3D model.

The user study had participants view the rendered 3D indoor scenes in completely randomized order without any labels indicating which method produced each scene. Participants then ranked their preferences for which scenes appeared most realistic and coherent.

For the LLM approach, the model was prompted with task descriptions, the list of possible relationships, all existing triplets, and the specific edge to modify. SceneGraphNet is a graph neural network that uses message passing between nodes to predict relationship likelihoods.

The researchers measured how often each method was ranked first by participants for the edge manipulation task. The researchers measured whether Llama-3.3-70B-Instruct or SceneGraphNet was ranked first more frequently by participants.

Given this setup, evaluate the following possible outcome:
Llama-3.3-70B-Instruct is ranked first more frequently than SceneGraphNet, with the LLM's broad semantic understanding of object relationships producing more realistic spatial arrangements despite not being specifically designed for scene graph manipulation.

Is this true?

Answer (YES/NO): NO